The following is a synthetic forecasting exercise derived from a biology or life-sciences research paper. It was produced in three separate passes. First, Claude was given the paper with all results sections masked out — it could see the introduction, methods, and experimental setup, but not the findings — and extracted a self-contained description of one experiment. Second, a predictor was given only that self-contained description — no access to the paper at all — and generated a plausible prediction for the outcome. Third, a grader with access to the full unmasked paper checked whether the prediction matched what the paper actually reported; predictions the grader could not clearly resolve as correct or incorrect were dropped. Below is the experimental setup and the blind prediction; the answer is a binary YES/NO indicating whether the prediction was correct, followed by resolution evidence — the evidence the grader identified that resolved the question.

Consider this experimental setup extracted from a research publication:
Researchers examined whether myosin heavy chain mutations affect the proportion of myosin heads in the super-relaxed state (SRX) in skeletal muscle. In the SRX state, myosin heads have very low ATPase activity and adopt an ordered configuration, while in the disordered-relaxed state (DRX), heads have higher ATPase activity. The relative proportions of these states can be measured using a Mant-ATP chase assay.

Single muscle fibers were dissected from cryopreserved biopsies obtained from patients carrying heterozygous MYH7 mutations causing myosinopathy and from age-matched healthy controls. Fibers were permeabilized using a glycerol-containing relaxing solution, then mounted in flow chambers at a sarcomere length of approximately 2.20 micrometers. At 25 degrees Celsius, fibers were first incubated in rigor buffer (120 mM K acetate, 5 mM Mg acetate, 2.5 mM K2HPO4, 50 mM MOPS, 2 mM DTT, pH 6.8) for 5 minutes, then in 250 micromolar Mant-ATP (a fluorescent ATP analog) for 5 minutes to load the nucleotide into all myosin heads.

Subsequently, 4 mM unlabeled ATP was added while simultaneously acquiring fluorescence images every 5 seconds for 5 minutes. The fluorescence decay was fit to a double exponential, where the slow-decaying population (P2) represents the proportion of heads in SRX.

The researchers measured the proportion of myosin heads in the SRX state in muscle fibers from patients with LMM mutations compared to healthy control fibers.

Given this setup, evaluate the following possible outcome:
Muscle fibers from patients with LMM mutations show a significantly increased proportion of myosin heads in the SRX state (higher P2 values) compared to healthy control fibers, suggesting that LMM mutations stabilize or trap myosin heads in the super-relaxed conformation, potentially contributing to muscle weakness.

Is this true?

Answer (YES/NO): NO